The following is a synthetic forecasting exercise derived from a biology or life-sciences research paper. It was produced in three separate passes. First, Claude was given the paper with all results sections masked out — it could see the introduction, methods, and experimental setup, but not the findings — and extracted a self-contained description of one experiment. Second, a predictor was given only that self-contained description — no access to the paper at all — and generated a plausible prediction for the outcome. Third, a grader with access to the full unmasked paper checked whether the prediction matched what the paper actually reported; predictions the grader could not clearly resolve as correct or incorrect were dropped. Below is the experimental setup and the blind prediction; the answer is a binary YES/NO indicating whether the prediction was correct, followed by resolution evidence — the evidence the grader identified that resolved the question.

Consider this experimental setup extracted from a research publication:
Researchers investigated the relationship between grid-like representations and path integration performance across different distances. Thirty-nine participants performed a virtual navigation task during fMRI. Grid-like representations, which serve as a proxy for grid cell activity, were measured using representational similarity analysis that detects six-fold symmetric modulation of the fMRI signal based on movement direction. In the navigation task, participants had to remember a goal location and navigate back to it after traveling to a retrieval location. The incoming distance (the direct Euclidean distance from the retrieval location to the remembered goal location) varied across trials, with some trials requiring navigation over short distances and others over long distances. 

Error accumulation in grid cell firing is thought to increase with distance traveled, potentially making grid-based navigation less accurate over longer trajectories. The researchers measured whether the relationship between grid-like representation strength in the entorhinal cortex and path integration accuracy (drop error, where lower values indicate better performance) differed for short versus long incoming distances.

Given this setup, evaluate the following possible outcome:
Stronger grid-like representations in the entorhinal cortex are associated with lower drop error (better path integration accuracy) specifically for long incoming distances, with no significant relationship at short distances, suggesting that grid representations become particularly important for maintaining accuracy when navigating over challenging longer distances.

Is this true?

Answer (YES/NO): NO